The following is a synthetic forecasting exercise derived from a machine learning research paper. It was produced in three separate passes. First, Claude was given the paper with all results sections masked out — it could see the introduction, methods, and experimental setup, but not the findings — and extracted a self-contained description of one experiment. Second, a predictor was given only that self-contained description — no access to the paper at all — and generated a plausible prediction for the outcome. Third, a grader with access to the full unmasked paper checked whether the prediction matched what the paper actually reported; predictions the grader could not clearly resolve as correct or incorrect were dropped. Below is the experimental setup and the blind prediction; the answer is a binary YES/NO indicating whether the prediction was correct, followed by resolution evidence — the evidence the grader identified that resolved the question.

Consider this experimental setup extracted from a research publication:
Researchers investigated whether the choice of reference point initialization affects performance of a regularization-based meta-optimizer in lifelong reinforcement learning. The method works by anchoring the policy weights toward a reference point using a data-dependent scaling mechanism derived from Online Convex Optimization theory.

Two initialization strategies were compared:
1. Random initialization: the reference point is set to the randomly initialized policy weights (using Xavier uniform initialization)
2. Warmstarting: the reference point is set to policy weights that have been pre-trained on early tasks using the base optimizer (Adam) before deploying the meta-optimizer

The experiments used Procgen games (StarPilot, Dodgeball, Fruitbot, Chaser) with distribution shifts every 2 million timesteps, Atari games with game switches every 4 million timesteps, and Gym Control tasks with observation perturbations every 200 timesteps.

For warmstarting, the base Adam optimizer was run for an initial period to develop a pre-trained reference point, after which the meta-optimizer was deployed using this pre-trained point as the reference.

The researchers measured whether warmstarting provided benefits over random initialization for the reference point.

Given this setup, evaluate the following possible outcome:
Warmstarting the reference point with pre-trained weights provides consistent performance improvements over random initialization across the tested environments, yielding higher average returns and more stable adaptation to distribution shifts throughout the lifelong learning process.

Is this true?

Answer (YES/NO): NO